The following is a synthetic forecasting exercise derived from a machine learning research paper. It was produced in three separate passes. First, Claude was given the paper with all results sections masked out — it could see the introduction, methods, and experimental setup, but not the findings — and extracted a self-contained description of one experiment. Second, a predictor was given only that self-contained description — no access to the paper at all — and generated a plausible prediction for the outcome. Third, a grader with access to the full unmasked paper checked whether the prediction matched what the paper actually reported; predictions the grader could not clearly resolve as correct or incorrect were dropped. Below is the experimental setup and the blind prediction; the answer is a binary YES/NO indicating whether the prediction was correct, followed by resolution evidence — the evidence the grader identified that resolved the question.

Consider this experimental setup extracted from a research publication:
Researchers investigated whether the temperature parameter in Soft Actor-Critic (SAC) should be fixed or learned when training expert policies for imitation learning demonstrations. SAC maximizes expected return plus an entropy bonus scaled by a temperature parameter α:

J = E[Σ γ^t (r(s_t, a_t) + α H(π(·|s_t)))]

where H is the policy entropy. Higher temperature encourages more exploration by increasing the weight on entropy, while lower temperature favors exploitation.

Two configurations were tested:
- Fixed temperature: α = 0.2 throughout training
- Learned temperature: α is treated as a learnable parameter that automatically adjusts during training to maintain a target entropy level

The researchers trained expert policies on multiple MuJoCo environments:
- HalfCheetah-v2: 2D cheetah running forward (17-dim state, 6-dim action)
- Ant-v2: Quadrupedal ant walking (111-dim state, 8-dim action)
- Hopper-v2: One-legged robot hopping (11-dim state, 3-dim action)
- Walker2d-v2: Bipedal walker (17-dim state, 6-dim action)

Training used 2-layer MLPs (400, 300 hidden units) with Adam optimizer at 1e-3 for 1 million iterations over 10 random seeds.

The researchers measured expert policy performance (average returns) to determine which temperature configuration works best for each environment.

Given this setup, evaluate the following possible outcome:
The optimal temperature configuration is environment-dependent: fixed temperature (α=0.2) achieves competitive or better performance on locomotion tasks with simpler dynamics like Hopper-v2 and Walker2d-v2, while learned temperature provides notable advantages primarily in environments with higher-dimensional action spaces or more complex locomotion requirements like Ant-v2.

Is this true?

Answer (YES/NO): YES